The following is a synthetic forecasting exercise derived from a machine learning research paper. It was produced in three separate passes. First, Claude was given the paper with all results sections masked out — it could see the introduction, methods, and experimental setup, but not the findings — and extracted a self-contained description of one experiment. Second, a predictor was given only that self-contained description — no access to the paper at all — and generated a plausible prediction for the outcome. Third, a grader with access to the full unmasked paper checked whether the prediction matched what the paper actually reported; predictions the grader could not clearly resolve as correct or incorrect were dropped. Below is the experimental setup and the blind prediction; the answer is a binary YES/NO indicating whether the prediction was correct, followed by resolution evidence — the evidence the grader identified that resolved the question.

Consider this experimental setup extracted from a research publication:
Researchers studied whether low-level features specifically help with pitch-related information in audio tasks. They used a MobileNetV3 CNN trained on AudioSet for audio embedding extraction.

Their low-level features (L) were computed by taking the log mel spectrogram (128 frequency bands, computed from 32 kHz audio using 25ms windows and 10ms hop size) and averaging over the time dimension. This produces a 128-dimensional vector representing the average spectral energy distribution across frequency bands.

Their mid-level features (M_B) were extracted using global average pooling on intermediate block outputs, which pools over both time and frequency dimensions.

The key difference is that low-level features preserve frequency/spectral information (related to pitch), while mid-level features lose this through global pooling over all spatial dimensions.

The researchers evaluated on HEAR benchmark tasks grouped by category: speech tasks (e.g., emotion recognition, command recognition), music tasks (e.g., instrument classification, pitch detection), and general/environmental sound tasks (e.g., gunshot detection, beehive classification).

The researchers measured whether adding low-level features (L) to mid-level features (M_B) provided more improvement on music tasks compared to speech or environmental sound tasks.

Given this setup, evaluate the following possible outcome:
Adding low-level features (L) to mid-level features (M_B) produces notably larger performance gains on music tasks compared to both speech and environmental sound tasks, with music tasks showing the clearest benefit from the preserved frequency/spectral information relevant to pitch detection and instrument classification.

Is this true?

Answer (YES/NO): YES